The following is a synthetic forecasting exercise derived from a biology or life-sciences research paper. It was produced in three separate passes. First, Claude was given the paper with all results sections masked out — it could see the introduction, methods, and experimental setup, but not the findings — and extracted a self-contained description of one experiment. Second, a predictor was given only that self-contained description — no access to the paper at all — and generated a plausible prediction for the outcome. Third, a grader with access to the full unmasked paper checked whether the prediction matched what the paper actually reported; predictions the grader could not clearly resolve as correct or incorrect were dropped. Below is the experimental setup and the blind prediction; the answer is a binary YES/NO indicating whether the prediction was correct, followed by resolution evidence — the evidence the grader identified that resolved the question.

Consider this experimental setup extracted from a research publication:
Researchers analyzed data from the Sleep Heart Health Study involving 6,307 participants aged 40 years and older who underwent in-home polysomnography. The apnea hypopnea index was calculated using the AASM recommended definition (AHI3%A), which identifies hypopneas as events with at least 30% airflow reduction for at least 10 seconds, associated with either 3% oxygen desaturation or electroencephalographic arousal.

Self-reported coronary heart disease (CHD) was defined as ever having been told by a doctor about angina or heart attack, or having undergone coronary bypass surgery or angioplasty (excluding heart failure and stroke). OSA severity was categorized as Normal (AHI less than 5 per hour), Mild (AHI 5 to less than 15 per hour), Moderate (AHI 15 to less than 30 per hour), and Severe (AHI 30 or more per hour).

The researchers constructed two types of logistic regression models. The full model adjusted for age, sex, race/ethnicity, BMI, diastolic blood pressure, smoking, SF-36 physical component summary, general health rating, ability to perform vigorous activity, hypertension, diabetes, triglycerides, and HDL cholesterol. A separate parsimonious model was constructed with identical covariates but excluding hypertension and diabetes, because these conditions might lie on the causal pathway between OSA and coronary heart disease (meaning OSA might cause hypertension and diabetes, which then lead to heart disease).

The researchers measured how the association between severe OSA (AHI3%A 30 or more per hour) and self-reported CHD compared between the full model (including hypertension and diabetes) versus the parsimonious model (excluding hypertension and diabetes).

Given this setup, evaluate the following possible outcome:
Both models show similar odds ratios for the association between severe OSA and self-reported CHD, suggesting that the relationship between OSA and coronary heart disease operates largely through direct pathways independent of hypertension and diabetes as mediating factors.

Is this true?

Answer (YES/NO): NO